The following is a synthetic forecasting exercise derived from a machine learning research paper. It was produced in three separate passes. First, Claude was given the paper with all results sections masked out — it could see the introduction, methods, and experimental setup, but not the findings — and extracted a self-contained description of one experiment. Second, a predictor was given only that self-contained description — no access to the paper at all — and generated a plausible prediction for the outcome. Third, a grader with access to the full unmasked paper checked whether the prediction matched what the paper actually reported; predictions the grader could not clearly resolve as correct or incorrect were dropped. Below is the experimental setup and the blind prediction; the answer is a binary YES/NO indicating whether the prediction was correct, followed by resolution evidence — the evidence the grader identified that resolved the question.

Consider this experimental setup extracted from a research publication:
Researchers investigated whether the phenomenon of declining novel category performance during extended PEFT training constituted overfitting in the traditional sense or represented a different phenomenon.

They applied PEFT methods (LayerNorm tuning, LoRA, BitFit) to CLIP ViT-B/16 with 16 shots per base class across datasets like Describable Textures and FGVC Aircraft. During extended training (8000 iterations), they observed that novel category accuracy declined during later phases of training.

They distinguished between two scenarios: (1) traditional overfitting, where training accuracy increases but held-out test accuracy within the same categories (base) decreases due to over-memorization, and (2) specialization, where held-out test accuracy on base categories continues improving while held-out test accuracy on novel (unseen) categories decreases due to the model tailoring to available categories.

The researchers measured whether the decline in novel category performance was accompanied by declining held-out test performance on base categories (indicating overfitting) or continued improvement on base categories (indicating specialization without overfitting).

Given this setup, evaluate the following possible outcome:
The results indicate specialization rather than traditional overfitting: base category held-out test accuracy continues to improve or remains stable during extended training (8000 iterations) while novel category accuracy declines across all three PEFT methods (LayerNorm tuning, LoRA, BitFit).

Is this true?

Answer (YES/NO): YES